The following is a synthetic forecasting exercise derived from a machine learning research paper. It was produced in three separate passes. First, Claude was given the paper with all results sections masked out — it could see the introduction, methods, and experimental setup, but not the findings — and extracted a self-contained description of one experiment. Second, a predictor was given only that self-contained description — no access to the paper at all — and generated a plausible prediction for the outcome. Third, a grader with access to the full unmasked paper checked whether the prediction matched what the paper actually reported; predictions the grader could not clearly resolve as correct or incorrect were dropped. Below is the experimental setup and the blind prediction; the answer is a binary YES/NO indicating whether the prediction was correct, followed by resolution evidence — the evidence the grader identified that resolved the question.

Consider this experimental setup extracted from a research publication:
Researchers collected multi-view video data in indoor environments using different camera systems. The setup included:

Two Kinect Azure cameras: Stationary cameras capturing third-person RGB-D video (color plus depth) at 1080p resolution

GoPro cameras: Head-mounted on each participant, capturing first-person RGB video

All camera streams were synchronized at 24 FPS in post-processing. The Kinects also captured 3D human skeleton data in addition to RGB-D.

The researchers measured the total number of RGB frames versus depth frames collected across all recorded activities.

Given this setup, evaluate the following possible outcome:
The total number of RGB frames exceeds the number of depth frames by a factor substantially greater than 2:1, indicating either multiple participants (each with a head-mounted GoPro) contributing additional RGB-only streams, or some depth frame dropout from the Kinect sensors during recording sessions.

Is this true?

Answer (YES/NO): NO